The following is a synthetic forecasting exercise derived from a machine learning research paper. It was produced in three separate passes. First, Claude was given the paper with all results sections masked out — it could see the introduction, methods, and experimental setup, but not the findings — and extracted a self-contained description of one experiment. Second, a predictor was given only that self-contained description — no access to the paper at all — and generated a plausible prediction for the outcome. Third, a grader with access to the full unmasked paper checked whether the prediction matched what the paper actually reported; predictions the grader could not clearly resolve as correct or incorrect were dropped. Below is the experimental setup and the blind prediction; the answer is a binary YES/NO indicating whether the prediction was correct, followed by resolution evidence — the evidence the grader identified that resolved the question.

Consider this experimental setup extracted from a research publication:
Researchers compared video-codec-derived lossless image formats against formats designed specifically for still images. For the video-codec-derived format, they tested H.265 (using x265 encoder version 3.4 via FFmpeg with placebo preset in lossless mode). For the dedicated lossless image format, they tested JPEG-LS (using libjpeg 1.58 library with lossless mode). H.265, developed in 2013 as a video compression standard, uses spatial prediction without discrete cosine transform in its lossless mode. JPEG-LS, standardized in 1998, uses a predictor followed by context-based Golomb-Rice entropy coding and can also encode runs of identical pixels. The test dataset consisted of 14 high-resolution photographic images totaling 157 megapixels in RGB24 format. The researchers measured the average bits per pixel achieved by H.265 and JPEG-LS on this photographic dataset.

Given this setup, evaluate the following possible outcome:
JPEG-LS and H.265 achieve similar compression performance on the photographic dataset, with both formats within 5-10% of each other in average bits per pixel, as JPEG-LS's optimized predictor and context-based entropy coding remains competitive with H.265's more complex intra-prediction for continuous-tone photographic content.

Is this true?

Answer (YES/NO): NO